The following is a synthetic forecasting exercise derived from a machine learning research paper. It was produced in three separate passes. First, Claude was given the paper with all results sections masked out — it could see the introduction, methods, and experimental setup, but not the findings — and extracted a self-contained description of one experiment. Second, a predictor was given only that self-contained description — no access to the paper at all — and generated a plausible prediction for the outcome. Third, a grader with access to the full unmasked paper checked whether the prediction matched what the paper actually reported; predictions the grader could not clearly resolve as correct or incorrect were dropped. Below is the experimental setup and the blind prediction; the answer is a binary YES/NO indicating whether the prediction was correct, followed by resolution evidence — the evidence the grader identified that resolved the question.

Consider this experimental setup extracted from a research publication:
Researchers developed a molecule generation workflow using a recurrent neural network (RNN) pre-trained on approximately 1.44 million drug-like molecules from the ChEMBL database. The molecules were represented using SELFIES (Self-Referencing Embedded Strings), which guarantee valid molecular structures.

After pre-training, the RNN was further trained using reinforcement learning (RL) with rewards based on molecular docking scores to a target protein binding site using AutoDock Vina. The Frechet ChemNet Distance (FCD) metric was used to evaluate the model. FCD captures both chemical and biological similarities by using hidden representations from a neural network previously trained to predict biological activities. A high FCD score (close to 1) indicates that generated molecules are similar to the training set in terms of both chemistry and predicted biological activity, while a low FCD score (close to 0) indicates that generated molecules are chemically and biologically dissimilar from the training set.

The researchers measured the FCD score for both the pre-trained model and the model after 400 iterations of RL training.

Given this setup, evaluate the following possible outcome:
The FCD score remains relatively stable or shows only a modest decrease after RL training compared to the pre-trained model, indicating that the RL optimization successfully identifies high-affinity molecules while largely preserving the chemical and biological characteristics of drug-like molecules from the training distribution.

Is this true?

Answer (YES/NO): NO